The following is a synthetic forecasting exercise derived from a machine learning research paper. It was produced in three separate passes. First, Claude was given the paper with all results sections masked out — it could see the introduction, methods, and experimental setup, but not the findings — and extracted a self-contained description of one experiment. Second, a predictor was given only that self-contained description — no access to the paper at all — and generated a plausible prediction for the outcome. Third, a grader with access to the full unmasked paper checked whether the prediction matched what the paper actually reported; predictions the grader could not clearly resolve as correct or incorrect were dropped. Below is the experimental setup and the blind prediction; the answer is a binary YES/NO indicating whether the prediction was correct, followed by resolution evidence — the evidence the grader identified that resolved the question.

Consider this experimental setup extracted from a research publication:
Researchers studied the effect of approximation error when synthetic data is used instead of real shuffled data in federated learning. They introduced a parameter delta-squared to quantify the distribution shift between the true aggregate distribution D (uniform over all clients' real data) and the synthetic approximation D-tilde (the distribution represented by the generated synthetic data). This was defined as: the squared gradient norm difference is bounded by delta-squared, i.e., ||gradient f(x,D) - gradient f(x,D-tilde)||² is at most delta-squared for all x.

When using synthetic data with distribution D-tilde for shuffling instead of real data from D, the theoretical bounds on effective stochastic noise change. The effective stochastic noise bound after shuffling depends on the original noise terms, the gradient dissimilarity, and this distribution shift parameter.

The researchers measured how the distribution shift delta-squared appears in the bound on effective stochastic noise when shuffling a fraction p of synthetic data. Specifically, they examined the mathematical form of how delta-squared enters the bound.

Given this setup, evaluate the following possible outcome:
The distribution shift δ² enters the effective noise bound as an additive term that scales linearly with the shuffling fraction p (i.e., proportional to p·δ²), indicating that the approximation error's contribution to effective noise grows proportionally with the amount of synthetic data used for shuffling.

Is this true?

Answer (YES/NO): NO